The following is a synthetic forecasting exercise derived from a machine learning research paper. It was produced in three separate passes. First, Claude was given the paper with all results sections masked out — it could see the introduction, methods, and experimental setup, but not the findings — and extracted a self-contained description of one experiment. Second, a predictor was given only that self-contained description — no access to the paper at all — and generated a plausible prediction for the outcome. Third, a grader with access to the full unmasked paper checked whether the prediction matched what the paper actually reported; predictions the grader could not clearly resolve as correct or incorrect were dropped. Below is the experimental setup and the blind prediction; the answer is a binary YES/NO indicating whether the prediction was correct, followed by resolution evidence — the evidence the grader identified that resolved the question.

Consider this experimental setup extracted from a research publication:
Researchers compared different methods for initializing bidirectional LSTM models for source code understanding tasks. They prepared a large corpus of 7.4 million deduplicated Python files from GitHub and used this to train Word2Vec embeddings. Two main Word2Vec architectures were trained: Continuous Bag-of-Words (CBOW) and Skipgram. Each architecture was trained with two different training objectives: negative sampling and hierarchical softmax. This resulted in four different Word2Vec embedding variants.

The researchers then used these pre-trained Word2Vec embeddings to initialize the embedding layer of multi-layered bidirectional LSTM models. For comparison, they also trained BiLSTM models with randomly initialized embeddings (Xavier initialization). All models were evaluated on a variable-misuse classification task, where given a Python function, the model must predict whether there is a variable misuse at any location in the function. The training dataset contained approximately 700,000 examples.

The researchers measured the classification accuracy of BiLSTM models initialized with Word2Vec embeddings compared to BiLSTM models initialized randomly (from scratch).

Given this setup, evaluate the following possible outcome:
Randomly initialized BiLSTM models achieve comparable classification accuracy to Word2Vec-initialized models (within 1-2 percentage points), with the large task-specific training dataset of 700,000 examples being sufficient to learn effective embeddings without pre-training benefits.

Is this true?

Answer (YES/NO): NO